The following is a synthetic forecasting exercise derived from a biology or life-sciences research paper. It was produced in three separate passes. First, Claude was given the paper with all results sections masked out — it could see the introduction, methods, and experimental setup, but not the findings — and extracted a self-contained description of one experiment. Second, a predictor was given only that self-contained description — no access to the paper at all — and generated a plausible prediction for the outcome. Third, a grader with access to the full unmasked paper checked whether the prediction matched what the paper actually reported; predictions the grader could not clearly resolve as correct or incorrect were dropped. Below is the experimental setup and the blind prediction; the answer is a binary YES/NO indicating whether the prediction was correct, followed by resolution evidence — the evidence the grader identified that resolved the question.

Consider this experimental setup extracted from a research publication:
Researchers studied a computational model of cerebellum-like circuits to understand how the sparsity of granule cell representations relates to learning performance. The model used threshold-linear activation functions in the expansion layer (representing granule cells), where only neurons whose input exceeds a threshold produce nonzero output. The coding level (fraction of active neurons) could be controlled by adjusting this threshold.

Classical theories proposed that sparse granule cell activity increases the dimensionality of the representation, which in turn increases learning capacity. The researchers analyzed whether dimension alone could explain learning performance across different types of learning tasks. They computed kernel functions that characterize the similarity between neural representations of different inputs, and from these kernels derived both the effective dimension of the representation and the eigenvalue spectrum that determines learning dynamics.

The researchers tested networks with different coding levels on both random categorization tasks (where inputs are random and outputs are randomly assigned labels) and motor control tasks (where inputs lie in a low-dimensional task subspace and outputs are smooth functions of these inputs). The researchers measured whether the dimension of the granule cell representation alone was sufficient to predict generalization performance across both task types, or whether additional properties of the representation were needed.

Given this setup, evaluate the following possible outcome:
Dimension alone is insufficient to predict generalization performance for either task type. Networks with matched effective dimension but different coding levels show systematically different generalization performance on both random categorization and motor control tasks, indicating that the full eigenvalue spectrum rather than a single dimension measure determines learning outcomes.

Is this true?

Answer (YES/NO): NO